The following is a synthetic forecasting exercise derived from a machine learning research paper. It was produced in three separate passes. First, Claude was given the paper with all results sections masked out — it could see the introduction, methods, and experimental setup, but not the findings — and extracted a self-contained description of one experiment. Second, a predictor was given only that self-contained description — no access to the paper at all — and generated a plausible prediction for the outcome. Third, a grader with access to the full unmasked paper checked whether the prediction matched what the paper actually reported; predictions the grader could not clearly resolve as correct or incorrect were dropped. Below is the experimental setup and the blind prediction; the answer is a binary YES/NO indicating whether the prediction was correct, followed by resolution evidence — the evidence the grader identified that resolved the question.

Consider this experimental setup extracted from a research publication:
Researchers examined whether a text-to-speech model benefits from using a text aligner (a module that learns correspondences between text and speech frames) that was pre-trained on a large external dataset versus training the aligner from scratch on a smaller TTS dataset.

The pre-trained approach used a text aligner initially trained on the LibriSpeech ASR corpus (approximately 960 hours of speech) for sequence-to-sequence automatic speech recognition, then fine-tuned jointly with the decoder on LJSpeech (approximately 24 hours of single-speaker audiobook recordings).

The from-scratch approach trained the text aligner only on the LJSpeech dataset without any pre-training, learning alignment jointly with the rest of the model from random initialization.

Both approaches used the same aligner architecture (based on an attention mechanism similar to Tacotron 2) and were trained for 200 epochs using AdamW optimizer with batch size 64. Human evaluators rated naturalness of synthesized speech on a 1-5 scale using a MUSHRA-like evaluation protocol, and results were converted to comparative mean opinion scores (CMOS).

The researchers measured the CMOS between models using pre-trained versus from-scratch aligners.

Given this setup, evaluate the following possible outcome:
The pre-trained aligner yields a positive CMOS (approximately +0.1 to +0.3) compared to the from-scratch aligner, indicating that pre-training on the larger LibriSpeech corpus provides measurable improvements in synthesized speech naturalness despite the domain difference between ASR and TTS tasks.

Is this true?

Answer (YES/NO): NO